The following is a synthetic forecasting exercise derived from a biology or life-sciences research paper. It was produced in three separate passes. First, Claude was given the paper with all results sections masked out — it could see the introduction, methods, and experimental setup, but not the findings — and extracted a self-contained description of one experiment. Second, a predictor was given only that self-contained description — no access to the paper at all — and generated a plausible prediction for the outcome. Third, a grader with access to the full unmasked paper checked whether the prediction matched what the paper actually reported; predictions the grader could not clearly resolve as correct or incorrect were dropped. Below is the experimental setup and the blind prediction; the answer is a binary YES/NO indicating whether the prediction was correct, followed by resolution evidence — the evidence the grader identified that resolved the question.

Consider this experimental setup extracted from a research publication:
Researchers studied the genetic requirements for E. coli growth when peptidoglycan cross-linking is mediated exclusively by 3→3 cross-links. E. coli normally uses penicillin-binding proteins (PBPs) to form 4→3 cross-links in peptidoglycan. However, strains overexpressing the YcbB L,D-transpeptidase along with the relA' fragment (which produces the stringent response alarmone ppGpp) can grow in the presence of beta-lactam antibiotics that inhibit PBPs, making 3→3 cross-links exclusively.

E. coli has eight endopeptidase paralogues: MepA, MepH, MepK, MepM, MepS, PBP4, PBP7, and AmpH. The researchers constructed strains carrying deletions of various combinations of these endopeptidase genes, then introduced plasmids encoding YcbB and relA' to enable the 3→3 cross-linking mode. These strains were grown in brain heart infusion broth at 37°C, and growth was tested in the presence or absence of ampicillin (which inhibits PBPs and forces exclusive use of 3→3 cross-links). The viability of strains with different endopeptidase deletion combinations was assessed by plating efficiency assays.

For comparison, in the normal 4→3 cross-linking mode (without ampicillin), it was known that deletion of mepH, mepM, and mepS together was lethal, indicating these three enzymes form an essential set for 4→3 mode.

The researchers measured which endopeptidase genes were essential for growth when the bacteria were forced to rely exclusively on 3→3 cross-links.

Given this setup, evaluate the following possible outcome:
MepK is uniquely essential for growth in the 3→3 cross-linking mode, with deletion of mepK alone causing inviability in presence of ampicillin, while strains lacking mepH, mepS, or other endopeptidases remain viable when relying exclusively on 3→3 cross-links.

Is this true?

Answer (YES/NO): NO